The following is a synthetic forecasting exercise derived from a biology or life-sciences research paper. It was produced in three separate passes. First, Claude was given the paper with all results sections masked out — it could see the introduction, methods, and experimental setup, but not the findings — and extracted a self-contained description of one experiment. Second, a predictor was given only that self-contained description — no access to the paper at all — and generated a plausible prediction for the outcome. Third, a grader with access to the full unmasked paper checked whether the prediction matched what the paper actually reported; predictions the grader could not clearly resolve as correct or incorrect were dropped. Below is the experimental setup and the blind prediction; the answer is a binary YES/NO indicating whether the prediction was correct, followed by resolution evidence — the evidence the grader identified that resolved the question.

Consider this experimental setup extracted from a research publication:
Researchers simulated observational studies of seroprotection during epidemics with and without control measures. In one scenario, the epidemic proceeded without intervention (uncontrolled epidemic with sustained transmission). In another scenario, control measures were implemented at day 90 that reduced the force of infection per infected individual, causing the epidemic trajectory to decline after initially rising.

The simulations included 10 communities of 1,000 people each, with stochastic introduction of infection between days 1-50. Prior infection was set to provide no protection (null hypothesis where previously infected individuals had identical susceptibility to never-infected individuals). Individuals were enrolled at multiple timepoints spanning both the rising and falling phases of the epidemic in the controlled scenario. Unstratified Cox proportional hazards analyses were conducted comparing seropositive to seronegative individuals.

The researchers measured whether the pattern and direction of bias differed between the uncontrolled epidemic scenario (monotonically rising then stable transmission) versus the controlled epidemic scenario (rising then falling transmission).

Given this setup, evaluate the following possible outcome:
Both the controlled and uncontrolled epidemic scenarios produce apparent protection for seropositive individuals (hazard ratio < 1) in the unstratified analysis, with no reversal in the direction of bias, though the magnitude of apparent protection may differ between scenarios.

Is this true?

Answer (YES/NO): NO